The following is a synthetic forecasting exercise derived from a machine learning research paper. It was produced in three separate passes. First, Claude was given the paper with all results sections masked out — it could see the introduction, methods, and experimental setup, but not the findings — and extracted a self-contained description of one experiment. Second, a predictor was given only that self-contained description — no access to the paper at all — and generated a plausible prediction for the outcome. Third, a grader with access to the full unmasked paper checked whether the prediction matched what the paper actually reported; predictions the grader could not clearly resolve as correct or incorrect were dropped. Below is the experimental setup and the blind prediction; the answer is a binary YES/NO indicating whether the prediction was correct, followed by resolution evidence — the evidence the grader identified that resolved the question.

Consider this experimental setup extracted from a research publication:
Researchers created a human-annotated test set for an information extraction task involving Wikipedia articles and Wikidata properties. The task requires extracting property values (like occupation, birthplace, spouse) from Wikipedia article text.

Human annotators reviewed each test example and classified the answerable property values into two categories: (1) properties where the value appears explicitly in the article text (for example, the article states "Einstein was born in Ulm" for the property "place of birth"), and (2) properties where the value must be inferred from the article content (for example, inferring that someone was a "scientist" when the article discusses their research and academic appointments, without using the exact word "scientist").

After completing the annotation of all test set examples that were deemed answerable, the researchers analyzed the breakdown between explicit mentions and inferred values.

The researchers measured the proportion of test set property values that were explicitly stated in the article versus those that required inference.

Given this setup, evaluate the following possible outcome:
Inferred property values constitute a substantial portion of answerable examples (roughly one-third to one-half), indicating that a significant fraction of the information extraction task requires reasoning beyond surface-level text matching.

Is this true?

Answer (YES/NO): NO